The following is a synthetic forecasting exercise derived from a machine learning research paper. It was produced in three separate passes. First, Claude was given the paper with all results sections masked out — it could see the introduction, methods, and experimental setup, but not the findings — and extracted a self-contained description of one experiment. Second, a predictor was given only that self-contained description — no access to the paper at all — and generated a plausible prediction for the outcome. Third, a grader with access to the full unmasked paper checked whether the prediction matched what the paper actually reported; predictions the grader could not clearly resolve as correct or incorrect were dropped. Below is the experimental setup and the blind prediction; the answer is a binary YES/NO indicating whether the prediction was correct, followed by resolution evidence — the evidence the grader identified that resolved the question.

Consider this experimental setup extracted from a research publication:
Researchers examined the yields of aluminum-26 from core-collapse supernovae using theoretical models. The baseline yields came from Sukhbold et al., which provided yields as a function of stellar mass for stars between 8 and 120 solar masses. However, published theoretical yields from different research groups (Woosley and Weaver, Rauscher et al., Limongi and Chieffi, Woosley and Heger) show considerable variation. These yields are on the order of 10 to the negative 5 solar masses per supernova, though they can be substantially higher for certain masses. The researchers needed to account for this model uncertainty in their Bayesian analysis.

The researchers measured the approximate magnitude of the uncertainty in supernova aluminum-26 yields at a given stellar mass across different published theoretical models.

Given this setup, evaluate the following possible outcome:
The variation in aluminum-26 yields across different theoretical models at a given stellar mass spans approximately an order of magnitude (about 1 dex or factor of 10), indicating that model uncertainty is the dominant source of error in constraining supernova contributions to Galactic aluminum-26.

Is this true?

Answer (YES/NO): NO